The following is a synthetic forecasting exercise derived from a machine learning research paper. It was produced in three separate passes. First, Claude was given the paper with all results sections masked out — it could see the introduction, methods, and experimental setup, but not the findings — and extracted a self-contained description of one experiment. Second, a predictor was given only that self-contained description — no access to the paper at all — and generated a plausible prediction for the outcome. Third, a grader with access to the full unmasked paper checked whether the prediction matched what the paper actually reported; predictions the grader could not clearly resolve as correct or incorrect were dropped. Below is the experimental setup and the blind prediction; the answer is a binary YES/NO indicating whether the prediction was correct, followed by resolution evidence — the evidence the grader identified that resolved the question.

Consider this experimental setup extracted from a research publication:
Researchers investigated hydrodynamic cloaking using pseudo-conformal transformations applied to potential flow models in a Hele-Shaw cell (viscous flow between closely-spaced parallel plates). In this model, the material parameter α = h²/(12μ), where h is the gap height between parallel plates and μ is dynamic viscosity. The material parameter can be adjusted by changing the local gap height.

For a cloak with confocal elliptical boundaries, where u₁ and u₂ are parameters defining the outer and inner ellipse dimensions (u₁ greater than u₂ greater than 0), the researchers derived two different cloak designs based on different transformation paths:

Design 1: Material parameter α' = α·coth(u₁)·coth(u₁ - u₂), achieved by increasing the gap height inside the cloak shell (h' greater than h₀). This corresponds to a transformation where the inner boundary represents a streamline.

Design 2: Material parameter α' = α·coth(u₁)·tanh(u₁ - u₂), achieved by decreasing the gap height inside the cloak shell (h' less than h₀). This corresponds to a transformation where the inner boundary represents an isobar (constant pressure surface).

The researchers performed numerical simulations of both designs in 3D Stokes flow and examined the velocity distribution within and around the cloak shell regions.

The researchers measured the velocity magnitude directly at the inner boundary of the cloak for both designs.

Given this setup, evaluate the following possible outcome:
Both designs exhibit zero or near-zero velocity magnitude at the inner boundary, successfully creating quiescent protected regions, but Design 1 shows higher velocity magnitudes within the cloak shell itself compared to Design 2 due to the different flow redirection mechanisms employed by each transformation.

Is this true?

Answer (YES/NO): NO